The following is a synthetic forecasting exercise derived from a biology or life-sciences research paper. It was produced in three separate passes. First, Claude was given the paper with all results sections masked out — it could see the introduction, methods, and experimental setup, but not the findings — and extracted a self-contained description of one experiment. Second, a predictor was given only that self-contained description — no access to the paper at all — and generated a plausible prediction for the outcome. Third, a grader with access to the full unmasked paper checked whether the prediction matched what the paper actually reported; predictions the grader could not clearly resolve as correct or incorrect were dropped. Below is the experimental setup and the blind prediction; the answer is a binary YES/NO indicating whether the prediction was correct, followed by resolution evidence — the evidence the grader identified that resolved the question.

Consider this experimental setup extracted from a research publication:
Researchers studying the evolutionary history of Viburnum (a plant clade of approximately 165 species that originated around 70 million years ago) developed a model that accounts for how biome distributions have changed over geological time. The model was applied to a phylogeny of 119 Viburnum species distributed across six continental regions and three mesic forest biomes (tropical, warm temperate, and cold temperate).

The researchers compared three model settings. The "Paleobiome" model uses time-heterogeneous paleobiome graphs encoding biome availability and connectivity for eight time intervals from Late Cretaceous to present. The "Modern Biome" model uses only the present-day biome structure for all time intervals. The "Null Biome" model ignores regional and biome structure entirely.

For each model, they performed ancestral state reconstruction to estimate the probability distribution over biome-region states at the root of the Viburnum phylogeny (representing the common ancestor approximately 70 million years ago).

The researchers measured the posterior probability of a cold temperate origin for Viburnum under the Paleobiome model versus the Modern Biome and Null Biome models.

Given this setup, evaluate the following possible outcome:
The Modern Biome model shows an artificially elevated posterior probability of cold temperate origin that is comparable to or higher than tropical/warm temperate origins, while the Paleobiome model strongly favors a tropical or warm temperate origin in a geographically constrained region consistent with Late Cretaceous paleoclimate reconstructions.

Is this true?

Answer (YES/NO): YES